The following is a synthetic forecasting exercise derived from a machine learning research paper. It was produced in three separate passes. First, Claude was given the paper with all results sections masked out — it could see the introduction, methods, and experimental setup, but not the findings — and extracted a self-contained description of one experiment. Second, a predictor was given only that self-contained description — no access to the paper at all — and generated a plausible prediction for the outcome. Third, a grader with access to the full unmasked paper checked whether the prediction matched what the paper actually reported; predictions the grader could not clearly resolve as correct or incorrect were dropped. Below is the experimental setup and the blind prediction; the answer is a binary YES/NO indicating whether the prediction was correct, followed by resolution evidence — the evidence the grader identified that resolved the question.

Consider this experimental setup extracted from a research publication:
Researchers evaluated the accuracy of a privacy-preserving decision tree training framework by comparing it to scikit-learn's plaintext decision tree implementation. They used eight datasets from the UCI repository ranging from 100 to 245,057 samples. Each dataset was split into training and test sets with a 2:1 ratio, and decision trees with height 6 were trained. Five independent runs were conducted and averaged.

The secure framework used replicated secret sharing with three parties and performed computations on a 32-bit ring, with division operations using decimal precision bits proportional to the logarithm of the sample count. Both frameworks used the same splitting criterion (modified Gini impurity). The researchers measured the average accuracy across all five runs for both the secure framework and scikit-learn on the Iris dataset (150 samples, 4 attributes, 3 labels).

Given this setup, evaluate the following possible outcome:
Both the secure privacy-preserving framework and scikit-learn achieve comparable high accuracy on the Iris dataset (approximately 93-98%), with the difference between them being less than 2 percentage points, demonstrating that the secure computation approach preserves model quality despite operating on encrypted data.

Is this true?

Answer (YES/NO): NO